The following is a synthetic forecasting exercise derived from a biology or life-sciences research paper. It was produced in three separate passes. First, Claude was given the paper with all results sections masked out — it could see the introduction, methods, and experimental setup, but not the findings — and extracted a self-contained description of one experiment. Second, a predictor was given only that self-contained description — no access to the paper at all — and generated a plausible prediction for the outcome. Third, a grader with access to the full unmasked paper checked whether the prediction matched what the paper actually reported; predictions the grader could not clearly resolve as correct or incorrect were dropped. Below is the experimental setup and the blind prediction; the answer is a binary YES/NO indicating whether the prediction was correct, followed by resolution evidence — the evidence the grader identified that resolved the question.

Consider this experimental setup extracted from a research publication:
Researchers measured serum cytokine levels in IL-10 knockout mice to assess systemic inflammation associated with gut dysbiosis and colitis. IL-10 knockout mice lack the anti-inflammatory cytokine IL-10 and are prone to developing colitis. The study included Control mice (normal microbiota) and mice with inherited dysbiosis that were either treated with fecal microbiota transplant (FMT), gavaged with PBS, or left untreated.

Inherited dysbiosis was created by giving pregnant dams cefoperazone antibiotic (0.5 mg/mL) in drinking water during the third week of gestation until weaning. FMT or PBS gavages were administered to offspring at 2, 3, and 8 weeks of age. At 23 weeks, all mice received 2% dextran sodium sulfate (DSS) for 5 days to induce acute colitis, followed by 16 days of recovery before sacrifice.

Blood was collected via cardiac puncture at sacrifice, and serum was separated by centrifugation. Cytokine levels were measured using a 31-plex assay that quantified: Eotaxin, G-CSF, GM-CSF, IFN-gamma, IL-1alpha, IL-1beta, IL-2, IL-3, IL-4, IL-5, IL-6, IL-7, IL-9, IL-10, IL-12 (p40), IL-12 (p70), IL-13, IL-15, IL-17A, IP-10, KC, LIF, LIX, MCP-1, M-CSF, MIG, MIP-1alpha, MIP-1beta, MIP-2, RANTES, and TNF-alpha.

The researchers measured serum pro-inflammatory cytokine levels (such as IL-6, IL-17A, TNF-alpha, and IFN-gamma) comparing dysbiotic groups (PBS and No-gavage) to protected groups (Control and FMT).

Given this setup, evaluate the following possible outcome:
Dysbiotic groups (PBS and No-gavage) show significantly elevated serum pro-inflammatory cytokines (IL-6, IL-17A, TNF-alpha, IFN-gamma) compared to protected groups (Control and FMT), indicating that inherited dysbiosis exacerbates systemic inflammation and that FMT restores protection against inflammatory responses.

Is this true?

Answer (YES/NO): NO